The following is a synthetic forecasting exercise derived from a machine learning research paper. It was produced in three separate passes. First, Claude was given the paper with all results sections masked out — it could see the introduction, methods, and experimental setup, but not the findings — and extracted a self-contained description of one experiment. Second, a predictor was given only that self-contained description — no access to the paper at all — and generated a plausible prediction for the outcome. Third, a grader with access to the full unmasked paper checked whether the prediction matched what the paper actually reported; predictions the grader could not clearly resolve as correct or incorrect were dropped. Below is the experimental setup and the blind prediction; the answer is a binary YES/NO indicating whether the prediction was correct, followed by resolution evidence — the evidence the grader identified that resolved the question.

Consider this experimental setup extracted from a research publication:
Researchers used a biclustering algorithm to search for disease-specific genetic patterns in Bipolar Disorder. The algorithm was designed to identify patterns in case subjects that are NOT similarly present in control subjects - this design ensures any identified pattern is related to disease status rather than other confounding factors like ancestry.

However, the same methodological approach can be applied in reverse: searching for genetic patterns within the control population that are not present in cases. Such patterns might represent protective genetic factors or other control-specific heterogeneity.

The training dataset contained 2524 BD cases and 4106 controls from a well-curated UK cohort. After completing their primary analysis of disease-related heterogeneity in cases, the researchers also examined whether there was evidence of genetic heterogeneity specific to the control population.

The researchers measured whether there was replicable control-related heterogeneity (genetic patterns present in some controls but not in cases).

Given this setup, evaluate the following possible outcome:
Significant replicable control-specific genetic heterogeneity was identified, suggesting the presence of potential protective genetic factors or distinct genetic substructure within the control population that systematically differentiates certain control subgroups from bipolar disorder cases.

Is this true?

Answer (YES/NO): YES